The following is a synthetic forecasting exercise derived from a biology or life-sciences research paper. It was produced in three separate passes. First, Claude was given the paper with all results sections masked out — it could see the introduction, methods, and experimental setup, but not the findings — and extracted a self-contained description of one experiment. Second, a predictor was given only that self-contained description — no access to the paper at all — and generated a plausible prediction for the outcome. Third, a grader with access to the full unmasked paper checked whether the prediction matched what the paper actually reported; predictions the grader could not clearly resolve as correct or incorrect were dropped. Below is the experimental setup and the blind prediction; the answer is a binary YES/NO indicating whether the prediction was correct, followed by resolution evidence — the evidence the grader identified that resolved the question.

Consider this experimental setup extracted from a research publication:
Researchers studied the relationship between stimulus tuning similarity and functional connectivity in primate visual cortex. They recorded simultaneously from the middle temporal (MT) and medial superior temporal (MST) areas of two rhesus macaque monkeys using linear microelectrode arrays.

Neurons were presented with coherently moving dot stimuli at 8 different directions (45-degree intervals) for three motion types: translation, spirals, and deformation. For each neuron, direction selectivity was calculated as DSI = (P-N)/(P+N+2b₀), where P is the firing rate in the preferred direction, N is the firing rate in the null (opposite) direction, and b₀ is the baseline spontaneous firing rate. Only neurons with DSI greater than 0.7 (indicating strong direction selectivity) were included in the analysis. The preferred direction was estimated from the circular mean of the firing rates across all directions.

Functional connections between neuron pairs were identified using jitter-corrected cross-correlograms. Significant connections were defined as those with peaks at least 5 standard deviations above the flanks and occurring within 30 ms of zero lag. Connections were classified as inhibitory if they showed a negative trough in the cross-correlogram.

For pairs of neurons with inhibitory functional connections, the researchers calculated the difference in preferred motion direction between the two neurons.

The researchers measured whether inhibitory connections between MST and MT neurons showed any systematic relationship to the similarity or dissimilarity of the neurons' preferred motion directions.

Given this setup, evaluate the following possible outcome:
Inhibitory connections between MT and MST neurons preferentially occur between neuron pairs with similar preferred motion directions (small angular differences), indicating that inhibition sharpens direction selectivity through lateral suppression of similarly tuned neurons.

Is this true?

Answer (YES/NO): NO